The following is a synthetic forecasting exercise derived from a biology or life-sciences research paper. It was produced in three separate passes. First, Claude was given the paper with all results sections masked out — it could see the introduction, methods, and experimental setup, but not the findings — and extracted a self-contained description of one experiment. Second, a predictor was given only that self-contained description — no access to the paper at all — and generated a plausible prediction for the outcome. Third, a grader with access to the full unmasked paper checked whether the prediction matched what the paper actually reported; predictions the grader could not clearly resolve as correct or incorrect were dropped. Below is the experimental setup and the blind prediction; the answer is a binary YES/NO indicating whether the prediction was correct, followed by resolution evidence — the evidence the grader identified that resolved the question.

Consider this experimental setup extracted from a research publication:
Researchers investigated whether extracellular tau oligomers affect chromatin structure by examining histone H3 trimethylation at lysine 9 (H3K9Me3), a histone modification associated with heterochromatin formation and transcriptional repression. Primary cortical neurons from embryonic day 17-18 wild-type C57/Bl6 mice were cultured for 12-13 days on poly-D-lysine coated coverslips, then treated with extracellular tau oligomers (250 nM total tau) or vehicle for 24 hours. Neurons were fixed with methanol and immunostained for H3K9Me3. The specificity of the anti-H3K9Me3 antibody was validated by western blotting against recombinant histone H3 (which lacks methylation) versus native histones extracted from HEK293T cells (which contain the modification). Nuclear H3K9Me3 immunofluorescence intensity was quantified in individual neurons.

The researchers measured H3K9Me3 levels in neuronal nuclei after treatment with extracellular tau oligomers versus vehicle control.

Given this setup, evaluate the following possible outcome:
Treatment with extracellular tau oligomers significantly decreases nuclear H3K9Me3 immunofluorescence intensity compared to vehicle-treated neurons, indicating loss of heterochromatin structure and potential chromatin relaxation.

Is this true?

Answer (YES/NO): NO